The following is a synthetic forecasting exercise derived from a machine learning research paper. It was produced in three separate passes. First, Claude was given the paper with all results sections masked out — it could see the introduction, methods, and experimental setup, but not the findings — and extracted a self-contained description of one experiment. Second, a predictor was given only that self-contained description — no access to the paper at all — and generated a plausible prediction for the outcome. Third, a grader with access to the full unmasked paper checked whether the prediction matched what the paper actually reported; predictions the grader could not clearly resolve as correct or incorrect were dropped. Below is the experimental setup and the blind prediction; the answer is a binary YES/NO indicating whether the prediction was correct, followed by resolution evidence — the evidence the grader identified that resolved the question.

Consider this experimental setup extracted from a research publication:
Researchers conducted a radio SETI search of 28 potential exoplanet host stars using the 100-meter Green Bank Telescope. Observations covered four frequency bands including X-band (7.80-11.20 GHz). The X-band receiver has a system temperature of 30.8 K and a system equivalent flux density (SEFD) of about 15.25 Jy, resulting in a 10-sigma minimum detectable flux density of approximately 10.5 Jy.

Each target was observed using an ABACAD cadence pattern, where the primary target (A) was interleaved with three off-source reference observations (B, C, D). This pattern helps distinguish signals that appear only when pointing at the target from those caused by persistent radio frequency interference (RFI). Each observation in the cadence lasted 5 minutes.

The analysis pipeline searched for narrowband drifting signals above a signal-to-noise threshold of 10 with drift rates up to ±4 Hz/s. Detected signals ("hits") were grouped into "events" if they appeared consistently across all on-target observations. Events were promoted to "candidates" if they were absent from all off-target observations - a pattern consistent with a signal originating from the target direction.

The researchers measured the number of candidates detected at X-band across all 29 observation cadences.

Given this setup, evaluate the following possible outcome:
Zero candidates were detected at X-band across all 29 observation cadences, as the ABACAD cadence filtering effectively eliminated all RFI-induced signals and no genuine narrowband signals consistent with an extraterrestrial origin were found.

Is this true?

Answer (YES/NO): YES